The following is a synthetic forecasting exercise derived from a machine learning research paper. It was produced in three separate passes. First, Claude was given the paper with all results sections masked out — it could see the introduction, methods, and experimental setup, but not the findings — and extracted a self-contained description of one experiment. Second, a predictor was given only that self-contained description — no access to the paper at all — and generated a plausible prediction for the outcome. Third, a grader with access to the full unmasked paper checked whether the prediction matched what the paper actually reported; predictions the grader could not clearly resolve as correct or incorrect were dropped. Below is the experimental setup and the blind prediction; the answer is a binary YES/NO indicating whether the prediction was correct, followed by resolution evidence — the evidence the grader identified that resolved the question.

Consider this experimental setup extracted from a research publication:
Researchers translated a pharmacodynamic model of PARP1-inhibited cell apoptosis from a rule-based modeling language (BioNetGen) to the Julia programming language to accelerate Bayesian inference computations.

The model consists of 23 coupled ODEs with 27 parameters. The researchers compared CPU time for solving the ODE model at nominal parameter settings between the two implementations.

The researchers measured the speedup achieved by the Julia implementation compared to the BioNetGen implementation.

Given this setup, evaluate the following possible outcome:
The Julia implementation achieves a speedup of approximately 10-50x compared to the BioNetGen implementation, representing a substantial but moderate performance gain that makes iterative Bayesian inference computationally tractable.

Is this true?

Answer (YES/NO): NO